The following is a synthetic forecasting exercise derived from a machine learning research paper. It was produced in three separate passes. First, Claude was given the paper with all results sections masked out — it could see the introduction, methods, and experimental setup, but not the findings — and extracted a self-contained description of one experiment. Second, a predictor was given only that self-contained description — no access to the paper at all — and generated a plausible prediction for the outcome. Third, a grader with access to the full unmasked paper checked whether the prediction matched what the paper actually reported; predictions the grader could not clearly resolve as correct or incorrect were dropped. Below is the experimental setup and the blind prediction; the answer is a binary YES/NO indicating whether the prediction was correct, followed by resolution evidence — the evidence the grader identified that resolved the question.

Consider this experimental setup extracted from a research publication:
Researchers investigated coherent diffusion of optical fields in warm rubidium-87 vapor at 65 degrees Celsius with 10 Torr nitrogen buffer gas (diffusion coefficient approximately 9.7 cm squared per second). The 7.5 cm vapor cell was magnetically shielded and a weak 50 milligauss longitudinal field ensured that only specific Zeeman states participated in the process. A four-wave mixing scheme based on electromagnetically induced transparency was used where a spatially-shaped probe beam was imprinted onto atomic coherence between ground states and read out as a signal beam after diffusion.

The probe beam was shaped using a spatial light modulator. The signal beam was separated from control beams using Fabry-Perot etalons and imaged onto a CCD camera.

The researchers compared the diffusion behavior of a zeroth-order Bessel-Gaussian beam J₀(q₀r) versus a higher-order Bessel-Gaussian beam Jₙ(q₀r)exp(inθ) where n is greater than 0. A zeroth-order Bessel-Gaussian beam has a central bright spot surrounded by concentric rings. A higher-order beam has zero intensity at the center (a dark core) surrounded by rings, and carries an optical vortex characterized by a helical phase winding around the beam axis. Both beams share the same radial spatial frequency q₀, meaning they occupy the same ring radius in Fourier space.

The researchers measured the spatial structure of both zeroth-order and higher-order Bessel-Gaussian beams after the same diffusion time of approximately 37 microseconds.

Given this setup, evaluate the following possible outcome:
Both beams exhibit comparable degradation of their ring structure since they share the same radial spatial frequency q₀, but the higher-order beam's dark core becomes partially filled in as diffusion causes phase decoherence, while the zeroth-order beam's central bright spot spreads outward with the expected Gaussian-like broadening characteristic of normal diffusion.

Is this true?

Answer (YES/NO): NO